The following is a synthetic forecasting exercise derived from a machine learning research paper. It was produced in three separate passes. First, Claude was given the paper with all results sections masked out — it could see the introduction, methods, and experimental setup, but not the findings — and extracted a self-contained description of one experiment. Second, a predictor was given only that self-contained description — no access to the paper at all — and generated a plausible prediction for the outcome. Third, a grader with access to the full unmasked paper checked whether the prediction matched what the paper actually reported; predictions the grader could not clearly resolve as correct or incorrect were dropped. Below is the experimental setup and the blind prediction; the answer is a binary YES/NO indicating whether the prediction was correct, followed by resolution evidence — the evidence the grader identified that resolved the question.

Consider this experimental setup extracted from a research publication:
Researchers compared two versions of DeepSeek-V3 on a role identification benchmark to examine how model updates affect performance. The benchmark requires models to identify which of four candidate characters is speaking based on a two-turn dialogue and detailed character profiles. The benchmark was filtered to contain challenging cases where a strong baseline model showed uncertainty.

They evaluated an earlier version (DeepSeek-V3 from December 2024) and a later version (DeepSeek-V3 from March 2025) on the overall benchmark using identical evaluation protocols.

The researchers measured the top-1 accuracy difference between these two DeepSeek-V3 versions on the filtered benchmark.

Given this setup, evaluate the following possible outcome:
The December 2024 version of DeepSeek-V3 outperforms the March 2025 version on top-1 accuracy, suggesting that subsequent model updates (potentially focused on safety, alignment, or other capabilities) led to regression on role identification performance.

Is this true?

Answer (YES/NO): NO